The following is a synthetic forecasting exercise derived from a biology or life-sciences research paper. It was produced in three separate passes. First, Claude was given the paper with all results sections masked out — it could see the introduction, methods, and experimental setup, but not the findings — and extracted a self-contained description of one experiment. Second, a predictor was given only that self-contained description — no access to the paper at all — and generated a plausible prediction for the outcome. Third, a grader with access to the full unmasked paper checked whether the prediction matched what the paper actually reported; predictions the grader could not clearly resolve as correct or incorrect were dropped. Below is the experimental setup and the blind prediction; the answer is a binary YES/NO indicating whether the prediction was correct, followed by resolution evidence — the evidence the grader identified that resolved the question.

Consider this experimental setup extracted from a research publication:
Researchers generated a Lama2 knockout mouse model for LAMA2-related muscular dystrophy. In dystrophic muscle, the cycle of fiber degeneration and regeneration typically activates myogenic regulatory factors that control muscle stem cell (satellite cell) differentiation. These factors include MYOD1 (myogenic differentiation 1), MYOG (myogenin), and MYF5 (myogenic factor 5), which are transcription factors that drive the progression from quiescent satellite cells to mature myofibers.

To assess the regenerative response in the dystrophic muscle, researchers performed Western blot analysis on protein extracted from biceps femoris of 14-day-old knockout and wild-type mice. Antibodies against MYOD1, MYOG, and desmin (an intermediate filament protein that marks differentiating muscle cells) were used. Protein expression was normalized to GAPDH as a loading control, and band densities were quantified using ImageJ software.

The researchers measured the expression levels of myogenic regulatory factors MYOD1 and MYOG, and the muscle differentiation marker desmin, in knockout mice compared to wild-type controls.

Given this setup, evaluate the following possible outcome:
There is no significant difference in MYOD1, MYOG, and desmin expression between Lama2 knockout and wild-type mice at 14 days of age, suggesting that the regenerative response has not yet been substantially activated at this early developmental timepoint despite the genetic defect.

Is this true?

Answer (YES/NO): NO